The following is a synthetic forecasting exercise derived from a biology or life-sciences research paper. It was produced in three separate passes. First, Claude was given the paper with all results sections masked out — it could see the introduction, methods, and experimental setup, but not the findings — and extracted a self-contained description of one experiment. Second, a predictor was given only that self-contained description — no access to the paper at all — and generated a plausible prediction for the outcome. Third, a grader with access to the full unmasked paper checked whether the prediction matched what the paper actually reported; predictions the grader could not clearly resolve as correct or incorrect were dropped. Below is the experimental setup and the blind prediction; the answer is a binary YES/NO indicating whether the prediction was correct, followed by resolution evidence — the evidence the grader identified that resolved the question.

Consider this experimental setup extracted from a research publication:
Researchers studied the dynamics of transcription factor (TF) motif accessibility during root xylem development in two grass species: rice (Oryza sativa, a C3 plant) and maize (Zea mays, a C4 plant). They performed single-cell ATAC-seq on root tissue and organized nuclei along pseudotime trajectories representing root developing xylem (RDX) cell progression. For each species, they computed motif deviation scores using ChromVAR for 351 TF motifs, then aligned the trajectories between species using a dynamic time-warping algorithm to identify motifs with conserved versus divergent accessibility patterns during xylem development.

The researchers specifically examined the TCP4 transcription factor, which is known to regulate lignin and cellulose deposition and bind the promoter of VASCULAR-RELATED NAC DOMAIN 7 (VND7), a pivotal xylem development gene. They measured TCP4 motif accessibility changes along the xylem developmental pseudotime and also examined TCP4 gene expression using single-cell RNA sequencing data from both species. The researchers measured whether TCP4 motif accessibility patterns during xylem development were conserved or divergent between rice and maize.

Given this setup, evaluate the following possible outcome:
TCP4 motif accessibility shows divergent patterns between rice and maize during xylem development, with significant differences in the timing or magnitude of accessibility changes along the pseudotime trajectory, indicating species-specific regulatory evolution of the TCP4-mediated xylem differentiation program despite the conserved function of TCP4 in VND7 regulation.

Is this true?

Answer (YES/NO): YES